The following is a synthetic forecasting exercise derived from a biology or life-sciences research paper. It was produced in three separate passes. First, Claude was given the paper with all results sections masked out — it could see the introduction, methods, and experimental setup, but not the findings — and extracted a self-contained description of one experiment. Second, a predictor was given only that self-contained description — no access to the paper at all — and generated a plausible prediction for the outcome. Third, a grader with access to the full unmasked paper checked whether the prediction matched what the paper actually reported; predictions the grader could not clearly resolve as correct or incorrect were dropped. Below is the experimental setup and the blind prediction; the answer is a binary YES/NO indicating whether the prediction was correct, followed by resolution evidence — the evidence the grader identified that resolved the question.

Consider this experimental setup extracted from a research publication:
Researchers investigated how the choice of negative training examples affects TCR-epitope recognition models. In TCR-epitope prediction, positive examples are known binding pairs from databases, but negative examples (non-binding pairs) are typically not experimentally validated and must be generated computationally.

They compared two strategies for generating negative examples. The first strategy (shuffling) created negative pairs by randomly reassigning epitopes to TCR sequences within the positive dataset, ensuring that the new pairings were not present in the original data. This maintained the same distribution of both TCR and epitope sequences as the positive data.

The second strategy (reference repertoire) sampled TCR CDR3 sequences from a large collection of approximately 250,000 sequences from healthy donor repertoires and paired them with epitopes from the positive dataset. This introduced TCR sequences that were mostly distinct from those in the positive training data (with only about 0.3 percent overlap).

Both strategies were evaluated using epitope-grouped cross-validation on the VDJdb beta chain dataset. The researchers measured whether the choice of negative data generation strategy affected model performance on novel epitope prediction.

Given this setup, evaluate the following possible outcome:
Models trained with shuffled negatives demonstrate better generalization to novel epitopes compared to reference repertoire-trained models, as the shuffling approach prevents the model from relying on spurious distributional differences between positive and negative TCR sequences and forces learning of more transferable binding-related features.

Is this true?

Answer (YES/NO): YES